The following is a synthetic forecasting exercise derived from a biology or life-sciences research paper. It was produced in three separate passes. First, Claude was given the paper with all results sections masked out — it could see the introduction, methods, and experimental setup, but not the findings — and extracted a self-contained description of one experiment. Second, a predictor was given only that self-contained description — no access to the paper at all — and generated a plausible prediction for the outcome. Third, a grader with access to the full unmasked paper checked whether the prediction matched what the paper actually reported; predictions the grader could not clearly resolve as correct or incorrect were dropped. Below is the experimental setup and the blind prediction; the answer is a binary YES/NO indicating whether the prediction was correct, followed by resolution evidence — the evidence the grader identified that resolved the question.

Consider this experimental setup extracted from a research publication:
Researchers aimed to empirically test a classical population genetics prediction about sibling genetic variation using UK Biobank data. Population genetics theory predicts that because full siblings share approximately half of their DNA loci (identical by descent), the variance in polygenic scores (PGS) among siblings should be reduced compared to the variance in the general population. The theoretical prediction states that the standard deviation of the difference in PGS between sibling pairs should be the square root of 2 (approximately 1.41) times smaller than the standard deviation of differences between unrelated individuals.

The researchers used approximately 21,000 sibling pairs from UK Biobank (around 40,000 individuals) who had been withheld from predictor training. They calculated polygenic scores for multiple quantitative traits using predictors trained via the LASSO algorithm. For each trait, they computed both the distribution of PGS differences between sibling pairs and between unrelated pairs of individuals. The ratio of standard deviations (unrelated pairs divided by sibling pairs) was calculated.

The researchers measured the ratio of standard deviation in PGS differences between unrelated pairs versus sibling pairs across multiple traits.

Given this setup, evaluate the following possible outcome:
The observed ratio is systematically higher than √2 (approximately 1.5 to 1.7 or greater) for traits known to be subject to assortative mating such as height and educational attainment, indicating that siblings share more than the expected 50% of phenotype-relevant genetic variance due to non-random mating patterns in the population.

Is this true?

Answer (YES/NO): NO